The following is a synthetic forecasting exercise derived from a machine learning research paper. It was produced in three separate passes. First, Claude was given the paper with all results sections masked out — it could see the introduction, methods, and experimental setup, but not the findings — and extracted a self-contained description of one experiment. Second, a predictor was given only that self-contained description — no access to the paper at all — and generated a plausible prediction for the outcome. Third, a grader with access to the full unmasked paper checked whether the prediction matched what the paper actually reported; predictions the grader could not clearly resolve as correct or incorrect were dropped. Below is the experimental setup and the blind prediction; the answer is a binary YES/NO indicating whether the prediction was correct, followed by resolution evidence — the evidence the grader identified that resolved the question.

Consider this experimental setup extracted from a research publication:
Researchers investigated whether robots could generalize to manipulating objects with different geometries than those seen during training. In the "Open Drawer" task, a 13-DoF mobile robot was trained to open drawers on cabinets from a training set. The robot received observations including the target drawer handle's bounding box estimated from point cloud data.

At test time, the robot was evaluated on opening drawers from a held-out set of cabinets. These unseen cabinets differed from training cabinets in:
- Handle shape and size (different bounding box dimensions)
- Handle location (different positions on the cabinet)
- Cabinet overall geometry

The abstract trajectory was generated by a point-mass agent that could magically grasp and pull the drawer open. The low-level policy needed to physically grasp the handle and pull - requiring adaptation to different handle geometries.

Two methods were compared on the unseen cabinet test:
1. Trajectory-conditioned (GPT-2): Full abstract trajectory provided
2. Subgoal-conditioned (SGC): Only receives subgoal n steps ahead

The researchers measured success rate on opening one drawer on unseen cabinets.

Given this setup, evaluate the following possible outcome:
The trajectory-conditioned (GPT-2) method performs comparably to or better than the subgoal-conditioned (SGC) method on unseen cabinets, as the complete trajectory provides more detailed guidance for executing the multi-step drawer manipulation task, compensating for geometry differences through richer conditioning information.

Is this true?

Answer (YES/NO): YES